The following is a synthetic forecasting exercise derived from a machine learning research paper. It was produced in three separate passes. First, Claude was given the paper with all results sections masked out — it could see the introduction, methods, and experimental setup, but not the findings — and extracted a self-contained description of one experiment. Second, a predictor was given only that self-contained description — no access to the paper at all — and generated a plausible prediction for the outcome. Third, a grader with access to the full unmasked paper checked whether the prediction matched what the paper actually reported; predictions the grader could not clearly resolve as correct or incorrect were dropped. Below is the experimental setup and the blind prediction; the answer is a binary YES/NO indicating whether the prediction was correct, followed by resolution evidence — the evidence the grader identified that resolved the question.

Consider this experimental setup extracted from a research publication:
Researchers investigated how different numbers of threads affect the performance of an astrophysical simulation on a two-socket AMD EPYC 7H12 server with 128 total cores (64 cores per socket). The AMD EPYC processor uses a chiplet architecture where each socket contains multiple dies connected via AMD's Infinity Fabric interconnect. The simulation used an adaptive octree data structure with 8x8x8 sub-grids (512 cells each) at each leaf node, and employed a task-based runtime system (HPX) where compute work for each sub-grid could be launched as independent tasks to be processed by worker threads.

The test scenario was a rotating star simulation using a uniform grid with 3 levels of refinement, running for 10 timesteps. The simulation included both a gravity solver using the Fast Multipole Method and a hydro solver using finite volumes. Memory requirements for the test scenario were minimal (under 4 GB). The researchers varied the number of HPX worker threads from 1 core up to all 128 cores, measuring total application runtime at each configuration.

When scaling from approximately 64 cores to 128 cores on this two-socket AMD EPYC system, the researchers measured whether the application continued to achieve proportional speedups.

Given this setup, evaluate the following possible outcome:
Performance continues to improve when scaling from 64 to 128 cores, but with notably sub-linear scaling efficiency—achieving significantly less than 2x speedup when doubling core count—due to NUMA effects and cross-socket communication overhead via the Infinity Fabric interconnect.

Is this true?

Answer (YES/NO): NO